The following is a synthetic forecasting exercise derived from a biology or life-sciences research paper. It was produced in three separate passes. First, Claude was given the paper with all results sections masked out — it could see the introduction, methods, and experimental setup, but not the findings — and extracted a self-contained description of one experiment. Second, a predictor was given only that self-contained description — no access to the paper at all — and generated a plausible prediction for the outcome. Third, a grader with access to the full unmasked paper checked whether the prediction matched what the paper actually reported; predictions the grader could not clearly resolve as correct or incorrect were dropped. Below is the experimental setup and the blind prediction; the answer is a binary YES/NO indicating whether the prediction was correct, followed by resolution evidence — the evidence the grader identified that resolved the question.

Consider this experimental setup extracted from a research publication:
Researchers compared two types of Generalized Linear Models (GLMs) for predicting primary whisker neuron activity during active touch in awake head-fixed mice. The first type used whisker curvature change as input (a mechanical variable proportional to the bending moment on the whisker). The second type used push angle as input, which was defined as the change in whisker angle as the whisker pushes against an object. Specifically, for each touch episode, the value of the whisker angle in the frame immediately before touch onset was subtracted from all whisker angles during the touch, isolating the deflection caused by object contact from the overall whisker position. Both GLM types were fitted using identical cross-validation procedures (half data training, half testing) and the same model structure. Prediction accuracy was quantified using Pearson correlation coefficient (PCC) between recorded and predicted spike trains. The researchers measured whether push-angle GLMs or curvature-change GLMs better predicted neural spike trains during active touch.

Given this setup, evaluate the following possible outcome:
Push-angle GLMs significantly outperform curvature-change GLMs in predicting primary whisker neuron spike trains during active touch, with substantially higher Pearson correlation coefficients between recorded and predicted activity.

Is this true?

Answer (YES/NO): NO